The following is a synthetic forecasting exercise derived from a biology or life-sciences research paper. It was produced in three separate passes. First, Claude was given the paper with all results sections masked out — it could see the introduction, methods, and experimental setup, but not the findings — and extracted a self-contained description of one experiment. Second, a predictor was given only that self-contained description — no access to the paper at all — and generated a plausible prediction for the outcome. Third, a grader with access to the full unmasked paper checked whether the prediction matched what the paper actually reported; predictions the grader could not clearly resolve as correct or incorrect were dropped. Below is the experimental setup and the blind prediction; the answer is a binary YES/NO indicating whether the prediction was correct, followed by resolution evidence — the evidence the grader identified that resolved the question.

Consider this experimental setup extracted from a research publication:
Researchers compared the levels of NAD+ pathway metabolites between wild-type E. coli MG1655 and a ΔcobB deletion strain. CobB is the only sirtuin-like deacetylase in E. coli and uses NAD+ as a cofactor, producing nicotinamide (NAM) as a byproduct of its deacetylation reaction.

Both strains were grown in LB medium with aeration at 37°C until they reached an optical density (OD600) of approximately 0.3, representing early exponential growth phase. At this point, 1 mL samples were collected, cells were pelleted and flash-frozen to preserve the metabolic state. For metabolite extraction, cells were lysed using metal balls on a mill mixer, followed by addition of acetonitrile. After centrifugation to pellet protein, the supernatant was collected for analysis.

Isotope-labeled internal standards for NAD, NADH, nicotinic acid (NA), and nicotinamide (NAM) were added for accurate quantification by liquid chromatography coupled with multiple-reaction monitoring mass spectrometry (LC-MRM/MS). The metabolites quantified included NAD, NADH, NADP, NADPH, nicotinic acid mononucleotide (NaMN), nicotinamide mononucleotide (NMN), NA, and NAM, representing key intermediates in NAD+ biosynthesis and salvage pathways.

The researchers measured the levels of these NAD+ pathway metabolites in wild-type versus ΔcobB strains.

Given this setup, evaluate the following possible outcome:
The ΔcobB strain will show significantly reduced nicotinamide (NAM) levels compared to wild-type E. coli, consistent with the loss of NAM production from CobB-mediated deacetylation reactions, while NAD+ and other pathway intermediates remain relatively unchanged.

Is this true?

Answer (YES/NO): NO